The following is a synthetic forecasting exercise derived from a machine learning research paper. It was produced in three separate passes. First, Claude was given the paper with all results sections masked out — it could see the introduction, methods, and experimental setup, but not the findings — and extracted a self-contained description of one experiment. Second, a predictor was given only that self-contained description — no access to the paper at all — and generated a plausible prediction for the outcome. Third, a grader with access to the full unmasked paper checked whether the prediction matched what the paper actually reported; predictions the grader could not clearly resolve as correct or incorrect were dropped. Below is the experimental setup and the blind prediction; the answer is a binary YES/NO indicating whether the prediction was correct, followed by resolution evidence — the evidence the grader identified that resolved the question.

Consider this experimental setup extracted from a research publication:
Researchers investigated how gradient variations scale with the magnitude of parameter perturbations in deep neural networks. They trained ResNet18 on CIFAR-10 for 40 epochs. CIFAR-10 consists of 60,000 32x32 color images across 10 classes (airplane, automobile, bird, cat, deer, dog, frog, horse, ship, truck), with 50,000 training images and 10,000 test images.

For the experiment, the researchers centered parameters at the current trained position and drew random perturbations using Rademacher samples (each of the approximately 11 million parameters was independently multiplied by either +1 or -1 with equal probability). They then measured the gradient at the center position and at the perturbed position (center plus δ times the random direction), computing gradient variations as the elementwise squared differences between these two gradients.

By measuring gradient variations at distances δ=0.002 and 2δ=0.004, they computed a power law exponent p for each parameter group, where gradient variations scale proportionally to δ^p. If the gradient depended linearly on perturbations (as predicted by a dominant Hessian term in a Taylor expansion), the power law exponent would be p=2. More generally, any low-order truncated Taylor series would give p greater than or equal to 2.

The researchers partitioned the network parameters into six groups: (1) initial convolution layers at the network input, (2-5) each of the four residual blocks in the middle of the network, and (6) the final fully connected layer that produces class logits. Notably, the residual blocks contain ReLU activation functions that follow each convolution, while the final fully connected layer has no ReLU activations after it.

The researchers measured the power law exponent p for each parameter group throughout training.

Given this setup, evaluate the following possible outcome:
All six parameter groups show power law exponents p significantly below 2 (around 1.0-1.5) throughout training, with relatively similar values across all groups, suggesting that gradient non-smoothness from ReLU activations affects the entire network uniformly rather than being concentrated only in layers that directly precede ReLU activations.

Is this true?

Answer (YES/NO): NO